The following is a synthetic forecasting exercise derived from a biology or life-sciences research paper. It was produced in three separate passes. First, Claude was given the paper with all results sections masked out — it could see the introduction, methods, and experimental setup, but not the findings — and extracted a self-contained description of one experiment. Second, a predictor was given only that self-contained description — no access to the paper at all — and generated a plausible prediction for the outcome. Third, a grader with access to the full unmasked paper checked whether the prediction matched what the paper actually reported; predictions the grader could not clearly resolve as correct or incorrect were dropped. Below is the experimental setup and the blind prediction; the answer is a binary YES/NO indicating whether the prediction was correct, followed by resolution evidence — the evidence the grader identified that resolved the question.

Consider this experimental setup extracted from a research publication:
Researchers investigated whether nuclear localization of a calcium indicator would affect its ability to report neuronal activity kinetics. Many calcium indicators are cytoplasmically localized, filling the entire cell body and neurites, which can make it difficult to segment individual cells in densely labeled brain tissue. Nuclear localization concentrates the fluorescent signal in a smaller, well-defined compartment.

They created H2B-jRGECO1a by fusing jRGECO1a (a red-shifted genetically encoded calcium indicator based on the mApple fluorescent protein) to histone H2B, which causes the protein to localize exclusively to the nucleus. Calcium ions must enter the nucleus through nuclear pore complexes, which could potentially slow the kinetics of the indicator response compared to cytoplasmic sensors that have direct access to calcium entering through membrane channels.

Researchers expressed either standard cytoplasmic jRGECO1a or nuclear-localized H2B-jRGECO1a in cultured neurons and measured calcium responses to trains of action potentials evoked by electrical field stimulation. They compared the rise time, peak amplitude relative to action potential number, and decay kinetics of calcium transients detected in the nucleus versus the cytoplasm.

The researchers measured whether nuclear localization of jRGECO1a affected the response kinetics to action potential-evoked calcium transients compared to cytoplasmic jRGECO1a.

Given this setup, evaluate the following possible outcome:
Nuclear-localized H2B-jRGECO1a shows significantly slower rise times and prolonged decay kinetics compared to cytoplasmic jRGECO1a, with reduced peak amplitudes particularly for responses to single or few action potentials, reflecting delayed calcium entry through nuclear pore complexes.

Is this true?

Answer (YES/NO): YES